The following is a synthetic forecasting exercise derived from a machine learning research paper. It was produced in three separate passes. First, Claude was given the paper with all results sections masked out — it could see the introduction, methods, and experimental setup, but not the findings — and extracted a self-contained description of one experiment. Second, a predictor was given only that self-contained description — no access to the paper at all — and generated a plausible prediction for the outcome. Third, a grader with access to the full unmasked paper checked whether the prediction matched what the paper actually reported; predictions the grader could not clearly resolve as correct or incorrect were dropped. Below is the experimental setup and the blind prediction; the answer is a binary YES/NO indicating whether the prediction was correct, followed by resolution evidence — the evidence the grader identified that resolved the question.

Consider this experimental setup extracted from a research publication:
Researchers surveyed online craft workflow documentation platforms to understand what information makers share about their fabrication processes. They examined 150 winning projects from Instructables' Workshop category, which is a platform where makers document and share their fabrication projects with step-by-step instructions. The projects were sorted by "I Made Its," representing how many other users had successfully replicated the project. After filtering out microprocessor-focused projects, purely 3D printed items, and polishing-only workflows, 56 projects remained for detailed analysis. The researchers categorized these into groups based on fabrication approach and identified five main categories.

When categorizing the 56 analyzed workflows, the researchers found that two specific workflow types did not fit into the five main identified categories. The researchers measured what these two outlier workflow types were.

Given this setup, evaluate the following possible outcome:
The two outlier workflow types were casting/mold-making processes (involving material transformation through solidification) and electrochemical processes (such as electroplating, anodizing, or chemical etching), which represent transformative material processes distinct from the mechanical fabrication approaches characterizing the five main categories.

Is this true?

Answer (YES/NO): NO